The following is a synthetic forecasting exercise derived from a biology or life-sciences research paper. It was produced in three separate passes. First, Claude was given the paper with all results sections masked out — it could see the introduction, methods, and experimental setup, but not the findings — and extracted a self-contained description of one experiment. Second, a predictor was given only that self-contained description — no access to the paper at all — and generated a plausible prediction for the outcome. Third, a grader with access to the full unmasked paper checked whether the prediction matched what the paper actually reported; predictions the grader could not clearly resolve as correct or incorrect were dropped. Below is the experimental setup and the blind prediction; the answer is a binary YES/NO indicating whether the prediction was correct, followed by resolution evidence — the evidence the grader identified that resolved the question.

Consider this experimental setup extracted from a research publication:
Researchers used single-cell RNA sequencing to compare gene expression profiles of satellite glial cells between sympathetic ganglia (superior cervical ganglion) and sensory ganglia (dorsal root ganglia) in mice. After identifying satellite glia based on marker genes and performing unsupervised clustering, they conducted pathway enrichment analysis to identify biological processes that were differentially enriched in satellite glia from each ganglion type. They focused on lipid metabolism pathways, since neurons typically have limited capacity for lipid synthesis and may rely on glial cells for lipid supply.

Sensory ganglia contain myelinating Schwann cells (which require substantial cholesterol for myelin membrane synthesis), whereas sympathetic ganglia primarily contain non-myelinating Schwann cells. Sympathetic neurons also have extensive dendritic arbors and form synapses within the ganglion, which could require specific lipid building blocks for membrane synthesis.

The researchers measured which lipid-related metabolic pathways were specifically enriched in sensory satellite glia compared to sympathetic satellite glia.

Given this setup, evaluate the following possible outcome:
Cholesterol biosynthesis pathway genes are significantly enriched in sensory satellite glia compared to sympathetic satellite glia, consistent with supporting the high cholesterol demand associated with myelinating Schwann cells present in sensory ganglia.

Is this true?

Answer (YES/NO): YES